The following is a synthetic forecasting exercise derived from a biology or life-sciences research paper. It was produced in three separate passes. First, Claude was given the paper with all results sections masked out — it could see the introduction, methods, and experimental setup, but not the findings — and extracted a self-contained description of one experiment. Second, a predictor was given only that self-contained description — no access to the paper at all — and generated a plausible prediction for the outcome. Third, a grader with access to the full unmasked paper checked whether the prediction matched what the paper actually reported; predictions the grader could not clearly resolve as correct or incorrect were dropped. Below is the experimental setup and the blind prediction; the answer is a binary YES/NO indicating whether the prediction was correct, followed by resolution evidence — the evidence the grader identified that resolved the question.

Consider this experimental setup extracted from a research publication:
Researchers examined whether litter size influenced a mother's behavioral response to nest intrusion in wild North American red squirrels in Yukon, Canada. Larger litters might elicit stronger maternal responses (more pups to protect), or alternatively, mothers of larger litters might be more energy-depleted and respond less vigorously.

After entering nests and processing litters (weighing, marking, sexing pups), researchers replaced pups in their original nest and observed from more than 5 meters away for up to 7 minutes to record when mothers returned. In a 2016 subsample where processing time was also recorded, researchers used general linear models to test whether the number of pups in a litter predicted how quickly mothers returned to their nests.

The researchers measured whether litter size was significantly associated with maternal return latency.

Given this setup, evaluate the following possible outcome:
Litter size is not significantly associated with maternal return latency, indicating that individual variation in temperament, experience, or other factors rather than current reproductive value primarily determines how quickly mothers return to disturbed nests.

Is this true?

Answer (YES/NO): YES